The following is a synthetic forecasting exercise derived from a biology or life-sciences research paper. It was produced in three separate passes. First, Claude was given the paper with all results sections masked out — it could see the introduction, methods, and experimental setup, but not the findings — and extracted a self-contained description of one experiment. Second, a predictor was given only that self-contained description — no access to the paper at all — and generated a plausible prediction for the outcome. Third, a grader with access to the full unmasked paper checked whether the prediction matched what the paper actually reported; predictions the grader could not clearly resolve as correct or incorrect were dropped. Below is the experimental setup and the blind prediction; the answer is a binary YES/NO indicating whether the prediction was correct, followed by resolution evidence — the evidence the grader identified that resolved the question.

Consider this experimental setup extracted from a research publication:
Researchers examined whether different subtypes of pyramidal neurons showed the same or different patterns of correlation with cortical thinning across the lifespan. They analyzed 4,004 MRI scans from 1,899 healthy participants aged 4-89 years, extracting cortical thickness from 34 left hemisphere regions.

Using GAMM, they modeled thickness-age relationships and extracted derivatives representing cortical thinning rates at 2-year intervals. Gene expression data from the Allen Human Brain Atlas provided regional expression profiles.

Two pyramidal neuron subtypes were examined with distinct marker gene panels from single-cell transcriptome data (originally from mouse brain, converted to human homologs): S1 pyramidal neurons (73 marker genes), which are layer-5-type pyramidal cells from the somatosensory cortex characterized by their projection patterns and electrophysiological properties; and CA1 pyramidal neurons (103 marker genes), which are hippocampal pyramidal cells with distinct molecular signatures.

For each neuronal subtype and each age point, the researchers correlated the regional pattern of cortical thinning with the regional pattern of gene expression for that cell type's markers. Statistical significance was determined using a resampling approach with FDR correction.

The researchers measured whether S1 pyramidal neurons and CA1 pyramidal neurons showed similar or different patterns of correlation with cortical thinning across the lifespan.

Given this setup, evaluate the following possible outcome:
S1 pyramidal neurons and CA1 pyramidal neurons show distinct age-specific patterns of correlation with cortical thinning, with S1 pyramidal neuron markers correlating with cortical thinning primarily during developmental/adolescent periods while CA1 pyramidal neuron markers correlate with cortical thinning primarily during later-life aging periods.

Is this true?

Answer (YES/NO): NO